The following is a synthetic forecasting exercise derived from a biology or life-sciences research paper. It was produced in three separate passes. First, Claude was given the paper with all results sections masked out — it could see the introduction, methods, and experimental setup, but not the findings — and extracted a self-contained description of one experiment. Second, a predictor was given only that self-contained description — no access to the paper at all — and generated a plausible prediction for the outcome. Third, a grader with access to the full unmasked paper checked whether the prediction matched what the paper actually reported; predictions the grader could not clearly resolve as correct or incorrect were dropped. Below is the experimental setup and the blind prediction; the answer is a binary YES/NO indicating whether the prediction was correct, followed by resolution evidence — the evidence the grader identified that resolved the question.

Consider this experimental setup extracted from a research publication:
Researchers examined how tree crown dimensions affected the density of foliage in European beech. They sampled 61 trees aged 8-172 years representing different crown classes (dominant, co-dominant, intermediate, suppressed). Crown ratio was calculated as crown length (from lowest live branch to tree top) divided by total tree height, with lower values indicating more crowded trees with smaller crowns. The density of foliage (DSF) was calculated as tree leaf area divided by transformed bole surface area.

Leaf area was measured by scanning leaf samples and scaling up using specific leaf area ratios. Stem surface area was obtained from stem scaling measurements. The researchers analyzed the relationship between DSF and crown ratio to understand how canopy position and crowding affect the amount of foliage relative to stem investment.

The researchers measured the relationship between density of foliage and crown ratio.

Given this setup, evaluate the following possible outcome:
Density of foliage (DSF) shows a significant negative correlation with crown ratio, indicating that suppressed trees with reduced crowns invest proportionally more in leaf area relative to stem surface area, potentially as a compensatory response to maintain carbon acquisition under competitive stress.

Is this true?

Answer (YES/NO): NO